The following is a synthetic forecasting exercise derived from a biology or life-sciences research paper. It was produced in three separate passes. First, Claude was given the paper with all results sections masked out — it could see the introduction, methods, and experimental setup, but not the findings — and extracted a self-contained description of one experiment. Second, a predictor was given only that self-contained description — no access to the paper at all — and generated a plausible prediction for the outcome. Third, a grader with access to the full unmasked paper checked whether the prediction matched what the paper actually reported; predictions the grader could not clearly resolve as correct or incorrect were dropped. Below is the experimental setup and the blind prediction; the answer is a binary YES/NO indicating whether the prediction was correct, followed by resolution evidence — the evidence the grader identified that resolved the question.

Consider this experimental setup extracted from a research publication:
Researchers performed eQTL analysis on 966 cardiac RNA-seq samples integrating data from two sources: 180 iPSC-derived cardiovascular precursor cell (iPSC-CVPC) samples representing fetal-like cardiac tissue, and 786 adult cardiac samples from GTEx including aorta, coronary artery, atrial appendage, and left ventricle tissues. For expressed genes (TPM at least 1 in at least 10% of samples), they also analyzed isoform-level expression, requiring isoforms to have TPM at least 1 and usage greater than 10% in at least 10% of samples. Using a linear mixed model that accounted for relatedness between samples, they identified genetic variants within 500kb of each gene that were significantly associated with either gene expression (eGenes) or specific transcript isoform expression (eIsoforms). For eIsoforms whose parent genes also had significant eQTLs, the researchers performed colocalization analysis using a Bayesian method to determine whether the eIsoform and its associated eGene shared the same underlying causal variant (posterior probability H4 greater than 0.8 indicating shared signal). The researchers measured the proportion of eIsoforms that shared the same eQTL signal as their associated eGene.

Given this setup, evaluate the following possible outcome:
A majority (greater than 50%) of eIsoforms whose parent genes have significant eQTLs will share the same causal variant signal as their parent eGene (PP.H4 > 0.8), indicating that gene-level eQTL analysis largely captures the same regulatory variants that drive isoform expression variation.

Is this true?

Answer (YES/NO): YES